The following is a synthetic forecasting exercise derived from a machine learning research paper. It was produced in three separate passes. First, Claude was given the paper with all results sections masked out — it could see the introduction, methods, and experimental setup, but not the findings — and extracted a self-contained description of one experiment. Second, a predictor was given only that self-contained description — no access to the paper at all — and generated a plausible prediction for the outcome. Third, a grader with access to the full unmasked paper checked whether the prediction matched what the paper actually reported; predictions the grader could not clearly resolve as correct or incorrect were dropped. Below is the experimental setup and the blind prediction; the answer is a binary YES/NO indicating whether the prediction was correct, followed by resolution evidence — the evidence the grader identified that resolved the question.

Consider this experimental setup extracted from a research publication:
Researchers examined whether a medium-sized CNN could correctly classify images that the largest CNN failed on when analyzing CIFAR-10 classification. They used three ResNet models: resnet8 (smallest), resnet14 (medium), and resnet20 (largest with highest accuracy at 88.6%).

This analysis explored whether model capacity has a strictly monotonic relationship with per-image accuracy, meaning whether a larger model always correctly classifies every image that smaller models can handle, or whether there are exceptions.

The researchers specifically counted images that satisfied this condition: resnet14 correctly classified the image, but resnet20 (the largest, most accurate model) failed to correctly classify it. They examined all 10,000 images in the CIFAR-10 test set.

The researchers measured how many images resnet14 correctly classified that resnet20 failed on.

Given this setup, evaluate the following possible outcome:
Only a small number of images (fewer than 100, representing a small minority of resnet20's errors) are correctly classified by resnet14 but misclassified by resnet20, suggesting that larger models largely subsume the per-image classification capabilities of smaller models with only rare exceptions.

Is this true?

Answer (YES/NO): NO